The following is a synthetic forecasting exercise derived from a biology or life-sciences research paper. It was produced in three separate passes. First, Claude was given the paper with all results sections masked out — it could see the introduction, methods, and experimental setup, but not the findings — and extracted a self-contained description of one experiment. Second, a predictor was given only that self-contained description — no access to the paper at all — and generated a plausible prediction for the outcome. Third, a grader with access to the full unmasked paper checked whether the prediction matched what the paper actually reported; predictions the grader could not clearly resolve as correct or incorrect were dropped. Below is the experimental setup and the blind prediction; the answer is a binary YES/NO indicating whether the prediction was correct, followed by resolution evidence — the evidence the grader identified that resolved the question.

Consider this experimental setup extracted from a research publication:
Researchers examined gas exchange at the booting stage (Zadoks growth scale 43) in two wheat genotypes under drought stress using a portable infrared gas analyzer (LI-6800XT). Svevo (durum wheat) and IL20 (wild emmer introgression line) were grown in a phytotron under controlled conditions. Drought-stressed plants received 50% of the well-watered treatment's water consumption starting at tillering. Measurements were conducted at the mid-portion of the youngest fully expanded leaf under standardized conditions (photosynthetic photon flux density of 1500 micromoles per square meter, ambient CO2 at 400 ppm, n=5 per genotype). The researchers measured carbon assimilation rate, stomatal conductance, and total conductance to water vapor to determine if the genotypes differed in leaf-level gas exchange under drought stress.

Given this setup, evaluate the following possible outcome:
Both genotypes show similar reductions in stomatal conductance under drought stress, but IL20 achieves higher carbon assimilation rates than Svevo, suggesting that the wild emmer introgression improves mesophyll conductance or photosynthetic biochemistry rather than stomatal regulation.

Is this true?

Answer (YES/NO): NO